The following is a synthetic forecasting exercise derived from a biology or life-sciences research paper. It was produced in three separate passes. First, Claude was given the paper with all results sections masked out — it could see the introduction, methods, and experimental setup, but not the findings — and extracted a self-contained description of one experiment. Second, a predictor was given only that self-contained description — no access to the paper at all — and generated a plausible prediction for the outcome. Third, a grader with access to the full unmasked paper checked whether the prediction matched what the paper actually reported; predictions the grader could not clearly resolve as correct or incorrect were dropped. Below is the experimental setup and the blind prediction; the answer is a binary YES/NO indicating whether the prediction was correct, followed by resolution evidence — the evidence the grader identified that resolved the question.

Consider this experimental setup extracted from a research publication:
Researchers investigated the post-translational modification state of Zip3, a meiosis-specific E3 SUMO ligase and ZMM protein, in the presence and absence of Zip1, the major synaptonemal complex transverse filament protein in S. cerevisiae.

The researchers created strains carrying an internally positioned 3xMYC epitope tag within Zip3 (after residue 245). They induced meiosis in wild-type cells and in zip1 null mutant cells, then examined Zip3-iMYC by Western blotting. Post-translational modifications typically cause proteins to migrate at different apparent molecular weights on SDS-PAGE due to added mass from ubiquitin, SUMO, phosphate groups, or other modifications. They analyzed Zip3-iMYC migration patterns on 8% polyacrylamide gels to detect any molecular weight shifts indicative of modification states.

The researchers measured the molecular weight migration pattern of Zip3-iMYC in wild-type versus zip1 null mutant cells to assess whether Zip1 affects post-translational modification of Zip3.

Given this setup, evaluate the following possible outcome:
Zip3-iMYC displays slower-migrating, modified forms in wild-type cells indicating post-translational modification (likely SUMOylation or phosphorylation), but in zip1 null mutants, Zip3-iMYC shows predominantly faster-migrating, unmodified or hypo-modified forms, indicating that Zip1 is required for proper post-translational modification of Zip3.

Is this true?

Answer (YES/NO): NO